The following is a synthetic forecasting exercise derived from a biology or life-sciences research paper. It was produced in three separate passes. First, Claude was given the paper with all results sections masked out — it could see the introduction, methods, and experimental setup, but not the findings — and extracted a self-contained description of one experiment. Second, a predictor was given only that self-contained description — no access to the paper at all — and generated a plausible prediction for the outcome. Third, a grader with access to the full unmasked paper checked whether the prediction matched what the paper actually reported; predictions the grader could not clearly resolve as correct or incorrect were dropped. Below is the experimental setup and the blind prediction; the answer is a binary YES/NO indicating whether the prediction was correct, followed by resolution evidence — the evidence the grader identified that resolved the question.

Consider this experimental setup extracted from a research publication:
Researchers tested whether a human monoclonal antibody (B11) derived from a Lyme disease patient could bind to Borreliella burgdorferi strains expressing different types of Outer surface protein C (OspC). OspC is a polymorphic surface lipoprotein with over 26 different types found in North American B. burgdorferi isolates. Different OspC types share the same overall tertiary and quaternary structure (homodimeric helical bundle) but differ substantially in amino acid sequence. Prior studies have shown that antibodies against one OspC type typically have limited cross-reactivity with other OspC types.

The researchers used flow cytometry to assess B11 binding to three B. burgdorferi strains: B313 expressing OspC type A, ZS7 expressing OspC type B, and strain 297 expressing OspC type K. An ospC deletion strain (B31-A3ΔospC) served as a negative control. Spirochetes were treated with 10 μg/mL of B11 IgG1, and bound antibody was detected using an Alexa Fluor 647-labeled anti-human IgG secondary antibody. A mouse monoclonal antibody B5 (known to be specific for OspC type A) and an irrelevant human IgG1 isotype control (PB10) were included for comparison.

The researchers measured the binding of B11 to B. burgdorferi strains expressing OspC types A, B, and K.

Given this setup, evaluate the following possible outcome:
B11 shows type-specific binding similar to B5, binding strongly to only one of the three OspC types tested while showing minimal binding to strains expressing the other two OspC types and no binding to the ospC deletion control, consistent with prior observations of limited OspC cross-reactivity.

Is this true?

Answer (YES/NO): YES